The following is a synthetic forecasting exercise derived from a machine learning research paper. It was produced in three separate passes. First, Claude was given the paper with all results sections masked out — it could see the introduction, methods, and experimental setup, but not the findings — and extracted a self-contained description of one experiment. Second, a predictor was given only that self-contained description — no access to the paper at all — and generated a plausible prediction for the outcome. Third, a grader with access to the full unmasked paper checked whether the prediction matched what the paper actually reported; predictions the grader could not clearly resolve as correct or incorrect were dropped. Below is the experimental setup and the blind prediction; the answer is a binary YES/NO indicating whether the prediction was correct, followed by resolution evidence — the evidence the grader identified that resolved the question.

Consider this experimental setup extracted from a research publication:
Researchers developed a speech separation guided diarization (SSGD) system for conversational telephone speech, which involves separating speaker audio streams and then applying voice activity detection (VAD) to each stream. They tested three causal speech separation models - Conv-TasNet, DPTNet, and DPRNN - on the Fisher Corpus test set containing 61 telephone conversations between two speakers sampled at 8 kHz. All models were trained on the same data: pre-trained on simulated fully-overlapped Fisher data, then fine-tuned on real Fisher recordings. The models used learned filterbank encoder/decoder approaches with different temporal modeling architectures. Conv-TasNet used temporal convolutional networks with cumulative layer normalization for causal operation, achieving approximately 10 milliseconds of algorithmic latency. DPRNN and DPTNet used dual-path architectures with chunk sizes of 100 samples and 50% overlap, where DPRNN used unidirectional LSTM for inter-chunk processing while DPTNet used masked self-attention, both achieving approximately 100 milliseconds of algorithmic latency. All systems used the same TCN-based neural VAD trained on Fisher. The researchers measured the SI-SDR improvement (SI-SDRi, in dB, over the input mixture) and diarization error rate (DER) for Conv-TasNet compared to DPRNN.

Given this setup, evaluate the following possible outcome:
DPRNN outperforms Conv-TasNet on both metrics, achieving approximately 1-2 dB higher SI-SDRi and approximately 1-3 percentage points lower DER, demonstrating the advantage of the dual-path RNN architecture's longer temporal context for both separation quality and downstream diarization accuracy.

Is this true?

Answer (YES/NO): NO